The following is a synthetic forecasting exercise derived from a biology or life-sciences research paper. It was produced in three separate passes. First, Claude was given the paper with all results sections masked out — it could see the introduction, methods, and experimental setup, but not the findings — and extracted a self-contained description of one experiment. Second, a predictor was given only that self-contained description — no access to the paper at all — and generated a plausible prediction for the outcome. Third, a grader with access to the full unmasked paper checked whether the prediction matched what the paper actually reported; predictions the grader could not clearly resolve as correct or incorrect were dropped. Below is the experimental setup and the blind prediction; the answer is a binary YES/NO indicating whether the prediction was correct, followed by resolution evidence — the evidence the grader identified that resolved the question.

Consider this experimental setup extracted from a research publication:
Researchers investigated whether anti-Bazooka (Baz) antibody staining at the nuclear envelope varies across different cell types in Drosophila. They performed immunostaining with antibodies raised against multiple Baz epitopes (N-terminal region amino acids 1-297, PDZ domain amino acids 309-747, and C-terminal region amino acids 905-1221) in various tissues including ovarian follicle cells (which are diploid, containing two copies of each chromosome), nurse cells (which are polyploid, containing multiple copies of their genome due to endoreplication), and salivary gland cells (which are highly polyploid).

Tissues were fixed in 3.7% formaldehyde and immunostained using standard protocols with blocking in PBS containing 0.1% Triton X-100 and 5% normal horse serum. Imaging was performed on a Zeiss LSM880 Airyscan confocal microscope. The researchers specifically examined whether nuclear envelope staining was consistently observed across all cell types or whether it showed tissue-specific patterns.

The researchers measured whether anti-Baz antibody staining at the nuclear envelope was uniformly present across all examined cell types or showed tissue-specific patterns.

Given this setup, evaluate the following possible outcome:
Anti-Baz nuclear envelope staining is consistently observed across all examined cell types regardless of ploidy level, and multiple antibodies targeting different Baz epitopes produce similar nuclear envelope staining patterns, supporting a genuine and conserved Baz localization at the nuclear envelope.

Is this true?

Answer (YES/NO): NO